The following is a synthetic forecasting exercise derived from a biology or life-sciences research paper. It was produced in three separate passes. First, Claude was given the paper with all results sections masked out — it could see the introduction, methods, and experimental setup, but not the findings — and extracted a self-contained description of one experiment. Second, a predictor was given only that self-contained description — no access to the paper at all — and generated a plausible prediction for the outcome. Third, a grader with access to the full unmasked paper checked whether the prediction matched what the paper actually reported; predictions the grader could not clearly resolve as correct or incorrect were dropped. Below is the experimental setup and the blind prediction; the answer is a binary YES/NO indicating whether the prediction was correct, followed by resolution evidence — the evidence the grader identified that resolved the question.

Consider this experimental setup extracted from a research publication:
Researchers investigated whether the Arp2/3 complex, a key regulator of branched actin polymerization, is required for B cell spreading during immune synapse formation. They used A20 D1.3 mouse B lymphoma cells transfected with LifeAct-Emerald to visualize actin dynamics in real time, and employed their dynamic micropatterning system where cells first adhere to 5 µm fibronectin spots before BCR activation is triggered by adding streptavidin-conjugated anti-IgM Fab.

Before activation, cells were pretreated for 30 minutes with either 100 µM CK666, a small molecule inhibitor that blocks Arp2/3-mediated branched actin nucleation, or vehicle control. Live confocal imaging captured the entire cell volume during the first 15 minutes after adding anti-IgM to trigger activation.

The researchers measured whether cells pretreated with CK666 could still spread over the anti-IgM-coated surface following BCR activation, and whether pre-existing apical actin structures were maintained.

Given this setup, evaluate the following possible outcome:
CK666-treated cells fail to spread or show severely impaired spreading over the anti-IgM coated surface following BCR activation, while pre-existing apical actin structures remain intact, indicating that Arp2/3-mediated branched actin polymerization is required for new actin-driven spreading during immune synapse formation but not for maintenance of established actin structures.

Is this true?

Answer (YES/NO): NO